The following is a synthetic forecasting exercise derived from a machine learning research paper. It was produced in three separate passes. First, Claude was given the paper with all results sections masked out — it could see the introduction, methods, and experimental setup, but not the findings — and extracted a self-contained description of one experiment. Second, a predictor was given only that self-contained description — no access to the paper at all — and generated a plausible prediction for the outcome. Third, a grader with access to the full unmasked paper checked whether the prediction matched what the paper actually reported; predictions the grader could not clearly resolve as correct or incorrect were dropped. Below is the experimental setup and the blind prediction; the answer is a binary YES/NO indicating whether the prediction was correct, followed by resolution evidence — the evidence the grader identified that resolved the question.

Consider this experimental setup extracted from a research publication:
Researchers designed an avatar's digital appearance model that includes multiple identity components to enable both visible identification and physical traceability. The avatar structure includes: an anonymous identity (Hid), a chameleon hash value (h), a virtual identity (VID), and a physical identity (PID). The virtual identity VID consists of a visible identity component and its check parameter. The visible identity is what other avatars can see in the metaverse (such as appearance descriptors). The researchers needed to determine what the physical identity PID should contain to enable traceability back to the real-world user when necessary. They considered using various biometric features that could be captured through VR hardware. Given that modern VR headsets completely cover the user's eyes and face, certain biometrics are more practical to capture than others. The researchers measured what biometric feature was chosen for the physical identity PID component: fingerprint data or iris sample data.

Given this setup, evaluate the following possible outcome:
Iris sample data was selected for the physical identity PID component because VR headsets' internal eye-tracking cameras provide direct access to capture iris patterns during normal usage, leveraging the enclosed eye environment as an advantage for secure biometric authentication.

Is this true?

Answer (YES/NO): NO